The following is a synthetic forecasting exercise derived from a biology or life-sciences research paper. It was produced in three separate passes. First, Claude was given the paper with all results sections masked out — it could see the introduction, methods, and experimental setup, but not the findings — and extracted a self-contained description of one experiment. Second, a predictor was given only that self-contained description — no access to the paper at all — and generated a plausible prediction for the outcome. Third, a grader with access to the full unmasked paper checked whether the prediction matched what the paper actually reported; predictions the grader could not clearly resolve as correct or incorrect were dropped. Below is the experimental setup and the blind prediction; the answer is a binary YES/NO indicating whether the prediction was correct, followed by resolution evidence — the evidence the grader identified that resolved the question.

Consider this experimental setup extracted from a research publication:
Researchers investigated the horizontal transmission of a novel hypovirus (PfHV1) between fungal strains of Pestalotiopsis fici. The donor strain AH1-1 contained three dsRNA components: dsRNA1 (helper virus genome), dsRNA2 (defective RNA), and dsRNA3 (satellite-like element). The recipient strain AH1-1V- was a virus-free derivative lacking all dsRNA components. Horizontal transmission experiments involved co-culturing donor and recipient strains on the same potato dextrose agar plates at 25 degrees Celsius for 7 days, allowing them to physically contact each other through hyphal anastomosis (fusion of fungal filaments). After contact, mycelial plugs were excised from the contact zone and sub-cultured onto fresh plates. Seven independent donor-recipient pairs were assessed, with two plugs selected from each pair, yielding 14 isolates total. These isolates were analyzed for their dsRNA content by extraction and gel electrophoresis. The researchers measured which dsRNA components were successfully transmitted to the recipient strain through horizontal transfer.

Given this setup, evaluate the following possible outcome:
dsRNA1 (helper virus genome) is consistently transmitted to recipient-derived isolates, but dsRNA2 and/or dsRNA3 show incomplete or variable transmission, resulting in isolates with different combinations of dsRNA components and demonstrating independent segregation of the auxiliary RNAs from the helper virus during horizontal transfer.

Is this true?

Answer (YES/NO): YES